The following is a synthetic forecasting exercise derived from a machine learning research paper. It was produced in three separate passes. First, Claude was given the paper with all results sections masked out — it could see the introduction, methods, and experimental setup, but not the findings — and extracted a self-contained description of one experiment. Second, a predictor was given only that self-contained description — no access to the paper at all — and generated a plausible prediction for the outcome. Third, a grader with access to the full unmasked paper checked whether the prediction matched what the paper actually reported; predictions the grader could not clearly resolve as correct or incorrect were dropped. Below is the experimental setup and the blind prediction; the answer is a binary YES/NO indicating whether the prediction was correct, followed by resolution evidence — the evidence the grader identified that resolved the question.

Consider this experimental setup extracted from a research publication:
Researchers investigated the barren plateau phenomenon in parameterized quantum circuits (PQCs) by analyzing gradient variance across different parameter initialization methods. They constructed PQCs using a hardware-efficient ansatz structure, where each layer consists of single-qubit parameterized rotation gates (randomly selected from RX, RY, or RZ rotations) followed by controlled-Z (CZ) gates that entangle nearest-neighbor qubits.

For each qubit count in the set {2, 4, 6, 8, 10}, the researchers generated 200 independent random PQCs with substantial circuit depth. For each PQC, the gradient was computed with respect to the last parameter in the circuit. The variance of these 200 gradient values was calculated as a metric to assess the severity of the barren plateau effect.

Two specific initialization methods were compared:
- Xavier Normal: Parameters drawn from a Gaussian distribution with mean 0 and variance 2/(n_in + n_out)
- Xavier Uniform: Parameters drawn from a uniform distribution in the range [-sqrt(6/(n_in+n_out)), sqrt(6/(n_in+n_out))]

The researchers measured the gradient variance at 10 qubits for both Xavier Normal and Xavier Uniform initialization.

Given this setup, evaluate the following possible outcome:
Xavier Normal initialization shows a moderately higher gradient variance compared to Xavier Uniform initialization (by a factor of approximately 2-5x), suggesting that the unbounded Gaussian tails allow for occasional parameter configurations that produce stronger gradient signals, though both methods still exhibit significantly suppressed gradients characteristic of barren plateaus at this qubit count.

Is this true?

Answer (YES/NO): NO